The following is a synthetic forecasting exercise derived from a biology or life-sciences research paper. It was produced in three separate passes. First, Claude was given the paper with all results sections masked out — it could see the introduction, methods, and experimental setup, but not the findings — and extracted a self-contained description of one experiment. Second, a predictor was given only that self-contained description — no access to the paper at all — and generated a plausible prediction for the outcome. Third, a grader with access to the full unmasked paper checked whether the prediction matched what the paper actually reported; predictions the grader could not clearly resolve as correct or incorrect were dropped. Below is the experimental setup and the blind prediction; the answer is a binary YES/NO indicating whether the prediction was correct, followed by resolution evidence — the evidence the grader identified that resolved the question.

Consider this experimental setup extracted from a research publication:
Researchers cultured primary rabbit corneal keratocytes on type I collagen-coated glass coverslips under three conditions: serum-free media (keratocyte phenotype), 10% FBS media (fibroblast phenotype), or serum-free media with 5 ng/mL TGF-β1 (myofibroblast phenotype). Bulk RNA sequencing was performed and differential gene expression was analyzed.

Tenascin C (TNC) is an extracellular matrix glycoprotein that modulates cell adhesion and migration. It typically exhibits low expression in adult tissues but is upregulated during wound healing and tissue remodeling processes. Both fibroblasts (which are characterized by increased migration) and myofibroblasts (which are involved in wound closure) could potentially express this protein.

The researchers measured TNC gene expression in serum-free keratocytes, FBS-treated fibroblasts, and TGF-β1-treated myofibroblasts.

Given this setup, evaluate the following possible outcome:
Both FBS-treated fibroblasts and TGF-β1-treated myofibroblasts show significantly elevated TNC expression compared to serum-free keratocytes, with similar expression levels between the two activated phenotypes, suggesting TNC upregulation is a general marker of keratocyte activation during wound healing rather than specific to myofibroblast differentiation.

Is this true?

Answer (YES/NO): NO